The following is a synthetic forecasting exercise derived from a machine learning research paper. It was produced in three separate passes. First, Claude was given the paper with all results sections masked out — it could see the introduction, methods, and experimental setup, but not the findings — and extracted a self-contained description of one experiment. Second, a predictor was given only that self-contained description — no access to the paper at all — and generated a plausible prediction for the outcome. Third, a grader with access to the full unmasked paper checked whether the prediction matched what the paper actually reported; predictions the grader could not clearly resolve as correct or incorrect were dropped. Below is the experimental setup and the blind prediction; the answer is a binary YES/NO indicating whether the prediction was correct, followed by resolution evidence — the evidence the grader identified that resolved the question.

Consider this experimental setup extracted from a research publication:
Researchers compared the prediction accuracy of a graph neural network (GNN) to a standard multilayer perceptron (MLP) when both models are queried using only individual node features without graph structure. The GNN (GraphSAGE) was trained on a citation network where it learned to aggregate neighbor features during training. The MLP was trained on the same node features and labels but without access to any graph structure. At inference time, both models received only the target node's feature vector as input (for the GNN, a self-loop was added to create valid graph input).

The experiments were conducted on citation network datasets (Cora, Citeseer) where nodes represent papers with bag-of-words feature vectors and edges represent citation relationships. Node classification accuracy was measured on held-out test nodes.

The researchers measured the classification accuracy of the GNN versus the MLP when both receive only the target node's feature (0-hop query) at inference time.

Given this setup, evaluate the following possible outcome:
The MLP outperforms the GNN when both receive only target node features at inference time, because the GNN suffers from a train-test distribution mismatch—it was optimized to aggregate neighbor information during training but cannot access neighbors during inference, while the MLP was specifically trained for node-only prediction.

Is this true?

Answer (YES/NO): NO